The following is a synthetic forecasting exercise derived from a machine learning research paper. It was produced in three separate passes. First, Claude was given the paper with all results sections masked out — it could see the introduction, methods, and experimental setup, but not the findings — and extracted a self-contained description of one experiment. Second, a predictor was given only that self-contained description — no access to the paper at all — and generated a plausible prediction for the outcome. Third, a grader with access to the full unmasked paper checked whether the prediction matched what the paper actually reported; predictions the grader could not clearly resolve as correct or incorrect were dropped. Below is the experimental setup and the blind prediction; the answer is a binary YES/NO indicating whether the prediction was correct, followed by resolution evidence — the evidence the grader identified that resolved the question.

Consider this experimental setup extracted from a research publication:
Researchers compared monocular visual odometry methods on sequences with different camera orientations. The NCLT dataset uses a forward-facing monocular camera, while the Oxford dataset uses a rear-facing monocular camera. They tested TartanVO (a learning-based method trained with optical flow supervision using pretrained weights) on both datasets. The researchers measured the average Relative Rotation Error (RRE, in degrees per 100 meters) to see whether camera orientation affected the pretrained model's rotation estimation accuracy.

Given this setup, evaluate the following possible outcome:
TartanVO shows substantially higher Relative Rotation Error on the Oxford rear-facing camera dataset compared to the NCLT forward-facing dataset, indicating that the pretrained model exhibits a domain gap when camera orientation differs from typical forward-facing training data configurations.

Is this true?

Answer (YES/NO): NO